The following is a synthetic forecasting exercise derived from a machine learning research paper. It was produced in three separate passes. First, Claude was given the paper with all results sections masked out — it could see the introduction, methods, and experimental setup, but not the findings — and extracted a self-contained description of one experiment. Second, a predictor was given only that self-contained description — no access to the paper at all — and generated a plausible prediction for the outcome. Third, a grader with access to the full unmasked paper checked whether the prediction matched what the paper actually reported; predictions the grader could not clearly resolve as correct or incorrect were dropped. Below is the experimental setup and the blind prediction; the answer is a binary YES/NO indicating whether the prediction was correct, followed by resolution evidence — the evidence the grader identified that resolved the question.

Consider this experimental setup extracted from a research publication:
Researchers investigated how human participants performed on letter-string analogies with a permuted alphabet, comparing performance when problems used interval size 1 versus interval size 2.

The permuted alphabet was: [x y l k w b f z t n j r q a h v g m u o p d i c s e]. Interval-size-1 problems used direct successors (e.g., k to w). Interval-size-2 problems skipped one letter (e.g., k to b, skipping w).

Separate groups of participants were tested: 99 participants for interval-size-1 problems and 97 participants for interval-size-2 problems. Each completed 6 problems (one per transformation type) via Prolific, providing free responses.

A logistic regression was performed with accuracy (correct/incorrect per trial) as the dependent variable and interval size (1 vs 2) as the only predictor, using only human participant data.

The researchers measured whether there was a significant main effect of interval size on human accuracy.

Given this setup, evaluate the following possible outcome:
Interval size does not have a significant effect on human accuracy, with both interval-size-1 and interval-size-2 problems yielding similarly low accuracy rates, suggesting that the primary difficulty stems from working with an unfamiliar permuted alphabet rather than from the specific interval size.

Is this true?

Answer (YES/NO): NO